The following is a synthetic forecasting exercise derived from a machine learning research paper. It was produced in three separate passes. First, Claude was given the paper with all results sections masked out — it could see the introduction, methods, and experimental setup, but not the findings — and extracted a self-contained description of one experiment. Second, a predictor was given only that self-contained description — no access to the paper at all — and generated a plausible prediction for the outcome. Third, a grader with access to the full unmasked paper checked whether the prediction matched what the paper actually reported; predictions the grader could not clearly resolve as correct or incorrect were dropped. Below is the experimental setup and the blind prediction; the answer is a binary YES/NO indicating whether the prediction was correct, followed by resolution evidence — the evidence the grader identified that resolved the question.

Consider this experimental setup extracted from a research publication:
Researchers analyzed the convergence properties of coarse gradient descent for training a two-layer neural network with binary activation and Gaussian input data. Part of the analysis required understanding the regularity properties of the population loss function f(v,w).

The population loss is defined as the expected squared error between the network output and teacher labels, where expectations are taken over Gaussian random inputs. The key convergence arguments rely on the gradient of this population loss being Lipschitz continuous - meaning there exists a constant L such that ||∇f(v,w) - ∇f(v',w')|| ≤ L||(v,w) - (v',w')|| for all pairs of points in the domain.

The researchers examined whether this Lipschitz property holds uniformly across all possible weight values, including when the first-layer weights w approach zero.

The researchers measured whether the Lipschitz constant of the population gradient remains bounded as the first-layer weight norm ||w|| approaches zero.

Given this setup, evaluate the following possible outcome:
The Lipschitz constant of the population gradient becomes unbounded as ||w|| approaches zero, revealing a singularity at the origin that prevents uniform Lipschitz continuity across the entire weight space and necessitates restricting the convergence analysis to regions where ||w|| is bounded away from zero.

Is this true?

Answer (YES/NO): YES